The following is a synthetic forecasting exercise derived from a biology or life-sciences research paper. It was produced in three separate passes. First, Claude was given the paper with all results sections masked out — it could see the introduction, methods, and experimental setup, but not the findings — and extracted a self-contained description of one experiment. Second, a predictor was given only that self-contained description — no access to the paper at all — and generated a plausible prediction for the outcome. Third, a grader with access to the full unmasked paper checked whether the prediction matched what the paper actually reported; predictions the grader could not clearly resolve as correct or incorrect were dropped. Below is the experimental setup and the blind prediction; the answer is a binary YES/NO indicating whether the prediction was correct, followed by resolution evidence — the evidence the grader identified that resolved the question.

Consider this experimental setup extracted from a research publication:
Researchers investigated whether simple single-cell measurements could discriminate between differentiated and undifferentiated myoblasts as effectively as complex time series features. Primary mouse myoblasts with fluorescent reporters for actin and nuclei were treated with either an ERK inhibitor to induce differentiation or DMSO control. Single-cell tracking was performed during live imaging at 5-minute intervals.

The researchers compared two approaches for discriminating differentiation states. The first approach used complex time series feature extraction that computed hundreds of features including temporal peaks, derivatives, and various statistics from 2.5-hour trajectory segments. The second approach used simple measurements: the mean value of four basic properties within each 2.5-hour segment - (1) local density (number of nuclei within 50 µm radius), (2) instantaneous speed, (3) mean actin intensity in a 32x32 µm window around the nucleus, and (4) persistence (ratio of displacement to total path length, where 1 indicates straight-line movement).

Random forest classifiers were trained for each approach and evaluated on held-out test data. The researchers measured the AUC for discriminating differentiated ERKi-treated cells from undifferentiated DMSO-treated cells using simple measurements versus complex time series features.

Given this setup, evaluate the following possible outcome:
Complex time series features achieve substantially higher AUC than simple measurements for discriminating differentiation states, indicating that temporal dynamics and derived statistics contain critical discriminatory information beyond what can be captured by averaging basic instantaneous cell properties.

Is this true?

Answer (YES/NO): NO